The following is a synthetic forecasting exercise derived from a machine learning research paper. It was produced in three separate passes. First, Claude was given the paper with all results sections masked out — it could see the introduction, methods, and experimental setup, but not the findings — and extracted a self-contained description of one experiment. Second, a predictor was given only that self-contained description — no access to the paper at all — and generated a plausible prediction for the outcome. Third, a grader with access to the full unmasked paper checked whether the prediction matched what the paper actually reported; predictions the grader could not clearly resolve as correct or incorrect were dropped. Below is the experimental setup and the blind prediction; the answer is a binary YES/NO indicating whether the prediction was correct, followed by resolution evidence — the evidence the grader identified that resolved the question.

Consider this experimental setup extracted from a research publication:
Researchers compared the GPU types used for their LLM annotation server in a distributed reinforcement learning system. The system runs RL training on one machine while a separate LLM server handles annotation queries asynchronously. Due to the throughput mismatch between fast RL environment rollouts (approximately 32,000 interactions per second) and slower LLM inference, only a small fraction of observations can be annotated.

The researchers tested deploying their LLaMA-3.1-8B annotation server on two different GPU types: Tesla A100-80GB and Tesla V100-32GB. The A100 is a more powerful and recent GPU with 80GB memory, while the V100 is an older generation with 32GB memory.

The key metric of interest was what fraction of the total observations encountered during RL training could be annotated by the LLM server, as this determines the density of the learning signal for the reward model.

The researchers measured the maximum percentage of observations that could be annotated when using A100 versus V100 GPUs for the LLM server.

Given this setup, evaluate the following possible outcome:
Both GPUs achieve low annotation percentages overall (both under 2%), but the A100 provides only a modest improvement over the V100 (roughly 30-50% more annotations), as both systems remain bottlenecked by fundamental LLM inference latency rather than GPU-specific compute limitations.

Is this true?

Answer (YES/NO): NO